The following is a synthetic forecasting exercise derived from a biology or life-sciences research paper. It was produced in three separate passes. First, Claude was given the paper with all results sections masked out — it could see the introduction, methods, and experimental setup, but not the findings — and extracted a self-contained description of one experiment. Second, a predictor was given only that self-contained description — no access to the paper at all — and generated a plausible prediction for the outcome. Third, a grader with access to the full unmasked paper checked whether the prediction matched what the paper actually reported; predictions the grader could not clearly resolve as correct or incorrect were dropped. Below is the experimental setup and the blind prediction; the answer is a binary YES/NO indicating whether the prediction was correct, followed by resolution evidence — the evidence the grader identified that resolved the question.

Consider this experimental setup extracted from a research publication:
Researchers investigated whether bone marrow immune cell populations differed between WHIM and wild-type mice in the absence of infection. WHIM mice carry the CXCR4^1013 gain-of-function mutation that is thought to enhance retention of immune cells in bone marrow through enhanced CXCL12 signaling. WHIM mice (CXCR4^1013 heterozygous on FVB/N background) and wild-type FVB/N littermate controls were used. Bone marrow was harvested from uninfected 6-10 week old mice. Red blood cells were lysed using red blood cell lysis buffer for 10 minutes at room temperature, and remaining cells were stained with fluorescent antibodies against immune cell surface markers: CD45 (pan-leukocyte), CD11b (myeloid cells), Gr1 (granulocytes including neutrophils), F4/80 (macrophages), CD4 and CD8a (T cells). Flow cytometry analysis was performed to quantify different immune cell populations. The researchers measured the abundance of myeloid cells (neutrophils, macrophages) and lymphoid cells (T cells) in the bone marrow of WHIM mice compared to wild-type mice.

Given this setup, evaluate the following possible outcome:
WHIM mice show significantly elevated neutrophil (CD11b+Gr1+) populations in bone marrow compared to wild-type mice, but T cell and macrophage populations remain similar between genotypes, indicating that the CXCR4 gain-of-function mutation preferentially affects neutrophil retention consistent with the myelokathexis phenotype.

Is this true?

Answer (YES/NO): NO